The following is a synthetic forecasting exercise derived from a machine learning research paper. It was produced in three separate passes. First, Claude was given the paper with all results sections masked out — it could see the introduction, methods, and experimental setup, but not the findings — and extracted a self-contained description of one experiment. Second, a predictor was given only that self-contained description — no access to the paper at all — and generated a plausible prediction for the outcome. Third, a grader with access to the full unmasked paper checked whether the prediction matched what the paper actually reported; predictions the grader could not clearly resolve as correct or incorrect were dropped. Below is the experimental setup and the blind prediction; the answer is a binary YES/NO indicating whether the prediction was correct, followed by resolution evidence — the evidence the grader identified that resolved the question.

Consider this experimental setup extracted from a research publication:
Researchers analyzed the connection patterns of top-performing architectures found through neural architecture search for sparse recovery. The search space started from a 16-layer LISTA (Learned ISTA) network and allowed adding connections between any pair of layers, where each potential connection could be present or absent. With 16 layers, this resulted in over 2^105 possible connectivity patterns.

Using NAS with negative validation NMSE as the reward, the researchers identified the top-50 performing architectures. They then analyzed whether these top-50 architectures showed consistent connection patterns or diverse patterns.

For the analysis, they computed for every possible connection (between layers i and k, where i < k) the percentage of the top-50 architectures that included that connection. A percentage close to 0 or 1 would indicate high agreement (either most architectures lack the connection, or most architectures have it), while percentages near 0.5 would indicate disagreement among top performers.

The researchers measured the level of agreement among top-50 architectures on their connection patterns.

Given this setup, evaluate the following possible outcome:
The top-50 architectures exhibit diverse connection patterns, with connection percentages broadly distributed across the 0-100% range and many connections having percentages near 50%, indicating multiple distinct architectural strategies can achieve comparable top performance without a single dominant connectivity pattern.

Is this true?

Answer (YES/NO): NO